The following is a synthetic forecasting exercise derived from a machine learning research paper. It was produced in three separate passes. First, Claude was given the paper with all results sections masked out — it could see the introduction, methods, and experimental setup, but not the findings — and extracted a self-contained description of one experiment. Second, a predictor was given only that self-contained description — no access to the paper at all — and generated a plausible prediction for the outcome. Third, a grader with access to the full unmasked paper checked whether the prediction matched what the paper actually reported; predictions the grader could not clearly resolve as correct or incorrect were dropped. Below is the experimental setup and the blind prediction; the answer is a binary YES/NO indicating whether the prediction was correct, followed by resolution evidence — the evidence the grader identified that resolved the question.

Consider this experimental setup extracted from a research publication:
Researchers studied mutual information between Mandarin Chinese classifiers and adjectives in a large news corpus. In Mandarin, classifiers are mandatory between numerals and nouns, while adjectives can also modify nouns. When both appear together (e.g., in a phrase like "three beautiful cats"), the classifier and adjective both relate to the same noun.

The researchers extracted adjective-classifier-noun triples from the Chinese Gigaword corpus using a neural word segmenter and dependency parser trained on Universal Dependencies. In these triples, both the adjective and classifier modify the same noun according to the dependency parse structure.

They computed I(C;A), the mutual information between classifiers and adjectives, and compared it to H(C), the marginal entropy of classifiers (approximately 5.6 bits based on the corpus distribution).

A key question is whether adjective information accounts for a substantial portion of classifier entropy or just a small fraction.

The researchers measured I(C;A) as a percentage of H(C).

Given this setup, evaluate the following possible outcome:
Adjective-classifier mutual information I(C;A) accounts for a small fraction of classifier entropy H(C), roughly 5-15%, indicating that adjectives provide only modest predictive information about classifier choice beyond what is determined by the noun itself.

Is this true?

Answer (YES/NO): NO